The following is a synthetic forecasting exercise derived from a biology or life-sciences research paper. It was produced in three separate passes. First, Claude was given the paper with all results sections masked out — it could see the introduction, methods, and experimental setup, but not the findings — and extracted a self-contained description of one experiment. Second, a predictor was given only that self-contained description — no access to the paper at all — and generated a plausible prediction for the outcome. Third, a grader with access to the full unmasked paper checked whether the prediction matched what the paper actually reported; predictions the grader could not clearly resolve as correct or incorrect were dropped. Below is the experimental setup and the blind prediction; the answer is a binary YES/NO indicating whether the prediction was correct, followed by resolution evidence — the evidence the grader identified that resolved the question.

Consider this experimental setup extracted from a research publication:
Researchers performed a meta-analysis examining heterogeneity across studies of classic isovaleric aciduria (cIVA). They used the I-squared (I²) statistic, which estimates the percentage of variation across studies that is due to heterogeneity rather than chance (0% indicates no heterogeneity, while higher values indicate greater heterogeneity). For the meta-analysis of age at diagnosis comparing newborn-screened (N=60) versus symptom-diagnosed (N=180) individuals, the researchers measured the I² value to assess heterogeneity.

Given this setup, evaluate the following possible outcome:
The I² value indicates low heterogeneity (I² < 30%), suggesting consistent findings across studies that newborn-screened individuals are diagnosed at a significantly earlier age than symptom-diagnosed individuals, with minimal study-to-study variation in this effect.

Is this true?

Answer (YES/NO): NO